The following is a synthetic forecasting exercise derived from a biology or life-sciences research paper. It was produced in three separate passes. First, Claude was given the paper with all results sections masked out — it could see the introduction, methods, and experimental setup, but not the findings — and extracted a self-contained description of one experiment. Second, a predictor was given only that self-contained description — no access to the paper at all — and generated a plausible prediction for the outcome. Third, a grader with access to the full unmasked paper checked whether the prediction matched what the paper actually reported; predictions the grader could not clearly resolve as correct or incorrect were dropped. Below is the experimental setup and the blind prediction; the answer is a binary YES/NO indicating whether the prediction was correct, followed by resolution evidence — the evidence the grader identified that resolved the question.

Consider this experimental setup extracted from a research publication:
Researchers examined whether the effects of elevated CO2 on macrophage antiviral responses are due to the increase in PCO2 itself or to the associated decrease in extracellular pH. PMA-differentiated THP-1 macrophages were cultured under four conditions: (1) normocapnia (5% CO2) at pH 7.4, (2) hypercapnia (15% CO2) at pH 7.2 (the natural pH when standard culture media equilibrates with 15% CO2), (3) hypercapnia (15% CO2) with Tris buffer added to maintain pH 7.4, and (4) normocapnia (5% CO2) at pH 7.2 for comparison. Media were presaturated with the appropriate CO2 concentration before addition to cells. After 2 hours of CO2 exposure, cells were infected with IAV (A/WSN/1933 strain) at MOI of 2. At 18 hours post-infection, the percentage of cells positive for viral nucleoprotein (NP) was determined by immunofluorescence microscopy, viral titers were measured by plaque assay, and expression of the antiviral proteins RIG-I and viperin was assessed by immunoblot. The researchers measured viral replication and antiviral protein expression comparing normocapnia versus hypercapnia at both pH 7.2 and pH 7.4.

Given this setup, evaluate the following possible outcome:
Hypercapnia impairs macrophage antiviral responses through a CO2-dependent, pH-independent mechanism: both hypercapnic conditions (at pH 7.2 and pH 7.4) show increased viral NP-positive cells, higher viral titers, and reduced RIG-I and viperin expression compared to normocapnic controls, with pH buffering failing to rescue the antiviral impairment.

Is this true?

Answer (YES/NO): YES